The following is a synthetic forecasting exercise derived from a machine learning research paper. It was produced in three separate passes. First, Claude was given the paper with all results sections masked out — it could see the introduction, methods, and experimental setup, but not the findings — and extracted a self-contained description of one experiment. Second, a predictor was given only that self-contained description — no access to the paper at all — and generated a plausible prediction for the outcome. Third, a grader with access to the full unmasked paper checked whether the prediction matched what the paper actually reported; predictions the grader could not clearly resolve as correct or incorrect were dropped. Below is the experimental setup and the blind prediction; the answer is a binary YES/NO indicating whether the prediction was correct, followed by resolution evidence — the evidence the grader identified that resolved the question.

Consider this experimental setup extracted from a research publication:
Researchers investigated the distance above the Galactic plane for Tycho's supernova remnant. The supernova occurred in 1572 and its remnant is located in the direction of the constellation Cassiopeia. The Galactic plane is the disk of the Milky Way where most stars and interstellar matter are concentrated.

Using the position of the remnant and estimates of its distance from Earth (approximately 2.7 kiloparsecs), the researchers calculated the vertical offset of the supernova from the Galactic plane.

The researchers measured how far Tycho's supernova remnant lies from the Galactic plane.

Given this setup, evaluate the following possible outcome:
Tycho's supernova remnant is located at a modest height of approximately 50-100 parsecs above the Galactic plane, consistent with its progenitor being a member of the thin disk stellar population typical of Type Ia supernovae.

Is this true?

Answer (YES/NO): YES